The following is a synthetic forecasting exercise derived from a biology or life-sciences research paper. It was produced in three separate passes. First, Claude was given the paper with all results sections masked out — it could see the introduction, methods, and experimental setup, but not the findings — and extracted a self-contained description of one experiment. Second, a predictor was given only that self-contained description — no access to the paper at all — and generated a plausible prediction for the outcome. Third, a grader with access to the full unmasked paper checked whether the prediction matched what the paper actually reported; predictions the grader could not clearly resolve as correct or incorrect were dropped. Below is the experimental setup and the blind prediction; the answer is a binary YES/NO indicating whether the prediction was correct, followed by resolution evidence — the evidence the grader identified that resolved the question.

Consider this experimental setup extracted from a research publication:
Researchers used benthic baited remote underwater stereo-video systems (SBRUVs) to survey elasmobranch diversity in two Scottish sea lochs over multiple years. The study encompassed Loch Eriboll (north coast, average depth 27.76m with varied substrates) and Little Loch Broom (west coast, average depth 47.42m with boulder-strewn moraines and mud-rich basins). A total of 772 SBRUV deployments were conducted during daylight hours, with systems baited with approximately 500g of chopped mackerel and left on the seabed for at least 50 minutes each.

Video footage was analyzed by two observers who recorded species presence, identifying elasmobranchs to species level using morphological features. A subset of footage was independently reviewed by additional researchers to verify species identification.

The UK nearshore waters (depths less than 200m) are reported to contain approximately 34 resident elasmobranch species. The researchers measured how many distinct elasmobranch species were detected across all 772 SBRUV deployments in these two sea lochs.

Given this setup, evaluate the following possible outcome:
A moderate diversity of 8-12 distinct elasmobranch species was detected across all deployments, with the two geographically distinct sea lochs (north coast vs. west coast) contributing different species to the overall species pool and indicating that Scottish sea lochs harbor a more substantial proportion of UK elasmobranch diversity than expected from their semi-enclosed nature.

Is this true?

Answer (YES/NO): NO